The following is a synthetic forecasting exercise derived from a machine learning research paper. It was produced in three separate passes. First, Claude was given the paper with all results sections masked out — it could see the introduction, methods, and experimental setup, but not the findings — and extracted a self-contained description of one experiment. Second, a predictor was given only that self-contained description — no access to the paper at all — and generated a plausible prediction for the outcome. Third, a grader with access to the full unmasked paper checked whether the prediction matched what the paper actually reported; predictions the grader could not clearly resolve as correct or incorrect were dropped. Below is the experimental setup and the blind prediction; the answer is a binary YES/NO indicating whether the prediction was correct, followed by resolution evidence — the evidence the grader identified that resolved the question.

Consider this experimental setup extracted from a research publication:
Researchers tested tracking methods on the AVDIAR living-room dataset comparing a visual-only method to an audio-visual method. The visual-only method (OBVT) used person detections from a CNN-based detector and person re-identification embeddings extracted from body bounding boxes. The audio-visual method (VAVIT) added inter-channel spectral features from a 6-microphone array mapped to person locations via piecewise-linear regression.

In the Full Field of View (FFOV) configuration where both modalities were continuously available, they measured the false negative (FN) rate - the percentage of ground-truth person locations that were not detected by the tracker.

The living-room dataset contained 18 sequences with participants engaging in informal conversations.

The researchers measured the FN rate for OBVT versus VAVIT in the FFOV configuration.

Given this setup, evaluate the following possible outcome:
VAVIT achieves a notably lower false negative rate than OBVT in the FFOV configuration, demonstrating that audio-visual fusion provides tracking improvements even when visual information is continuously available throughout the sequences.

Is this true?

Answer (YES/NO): NO